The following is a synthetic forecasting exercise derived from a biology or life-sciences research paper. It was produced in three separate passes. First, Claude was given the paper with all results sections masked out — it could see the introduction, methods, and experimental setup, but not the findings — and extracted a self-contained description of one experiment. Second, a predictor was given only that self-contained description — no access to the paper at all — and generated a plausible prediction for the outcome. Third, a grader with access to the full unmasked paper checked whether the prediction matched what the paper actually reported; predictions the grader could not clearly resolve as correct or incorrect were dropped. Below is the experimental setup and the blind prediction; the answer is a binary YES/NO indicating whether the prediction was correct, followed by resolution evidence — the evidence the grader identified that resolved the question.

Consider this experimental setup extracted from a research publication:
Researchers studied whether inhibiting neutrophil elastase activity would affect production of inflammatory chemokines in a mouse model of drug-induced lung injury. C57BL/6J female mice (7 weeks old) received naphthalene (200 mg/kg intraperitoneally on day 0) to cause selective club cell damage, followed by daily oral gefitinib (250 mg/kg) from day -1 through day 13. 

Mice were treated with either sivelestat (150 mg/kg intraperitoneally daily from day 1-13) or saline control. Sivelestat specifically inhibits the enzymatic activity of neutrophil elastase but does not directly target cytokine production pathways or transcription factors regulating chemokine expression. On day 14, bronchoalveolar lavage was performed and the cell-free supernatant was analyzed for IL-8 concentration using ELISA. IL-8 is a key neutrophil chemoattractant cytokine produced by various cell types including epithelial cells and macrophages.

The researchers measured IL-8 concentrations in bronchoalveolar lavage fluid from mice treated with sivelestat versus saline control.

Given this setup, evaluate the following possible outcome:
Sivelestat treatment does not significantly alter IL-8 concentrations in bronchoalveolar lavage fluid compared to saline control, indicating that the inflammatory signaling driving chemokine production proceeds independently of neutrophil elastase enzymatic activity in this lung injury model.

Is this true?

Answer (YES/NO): NO